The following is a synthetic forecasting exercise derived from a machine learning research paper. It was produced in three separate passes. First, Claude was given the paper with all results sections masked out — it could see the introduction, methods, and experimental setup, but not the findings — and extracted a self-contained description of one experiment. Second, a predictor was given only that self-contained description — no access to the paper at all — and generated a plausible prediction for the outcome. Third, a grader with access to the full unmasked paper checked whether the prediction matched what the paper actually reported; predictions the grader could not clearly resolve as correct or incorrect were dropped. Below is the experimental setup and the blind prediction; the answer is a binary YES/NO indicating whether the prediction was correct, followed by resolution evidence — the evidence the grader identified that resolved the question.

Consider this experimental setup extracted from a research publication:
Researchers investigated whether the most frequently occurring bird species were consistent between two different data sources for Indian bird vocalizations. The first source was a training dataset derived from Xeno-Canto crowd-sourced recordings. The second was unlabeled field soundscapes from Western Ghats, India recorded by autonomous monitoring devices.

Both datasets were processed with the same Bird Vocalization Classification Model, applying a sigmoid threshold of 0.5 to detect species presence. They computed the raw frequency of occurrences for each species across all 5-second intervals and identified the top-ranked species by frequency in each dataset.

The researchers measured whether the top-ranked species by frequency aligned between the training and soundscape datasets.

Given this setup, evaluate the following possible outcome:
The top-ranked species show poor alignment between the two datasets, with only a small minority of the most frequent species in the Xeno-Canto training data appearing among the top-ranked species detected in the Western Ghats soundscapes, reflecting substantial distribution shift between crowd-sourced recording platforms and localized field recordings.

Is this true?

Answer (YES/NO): NO